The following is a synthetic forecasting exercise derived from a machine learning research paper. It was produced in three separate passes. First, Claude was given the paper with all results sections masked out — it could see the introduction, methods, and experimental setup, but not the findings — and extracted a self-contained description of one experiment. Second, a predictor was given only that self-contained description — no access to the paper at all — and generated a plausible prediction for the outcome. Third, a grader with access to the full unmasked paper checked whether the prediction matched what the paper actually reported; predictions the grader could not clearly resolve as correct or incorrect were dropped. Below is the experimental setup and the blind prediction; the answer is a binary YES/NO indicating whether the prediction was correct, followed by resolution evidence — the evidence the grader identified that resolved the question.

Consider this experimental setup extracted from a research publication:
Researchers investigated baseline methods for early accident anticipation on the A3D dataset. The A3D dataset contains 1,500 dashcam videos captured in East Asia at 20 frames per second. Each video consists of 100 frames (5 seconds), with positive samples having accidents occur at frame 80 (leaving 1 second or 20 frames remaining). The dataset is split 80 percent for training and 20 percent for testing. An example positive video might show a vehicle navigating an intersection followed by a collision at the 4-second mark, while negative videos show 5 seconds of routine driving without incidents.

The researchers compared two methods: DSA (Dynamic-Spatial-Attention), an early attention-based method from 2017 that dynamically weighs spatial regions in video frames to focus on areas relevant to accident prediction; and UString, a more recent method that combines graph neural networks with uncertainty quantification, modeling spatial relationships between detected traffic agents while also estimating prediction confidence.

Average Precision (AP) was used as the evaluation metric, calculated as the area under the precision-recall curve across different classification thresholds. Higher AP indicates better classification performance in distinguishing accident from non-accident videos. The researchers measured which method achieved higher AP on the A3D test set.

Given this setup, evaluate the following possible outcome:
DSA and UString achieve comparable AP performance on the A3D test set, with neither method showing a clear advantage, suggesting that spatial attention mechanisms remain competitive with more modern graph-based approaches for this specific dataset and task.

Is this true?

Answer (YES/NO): YES